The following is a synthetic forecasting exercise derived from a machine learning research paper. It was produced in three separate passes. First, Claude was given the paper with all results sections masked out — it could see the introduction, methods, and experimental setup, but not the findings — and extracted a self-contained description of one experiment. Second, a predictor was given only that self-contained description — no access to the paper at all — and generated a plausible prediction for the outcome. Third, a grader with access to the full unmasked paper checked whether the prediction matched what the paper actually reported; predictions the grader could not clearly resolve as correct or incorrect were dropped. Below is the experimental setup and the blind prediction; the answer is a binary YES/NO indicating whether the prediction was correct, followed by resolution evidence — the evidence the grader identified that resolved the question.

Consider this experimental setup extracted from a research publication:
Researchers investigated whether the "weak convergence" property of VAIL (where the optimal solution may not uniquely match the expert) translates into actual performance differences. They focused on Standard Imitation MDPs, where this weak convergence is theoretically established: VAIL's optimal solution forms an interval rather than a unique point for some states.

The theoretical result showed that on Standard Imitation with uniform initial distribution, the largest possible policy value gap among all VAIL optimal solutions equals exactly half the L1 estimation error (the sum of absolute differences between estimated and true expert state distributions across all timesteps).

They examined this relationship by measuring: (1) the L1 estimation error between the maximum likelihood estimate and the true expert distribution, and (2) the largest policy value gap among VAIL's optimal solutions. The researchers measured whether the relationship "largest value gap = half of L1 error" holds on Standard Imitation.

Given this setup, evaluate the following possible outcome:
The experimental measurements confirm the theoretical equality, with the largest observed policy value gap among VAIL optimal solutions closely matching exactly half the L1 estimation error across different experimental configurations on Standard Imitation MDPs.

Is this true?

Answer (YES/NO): NO